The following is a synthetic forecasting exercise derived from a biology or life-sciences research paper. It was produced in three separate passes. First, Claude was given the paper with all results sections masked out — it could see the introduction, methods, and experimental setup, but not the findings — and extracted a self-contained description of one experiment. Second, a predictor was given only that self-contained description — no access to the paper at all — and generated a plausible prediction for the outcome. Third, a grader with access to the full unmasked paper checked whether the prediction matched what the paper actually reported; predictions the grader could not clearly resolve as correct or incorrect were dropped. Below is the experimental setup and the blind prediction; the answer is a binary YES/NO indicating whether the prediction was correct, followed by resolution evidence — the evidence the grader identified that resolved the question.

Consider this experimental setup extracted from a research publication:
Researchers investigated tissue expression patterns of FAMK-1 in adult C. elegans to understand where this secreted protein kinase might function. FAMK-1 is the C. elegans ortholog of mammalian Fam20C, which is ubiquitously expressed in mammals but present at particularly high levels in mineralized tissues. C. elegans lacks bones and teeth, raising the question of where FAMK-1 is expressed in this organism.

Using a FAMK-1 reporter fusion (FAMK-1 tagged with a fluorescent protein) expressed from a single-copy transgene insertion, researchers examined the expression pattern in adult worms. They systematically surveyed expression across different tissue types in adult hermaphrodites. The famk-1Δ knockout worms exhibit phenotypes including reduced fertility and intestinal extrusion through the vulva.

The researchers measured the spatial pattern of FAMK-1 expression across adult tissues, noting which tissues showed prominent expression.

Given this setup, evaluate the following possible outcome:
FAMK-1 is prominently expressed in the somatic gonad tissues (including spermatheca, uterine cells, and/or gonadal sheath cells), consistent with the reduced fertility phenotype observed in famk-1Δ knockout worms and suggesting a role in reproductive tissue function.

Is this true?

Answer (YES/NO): YES